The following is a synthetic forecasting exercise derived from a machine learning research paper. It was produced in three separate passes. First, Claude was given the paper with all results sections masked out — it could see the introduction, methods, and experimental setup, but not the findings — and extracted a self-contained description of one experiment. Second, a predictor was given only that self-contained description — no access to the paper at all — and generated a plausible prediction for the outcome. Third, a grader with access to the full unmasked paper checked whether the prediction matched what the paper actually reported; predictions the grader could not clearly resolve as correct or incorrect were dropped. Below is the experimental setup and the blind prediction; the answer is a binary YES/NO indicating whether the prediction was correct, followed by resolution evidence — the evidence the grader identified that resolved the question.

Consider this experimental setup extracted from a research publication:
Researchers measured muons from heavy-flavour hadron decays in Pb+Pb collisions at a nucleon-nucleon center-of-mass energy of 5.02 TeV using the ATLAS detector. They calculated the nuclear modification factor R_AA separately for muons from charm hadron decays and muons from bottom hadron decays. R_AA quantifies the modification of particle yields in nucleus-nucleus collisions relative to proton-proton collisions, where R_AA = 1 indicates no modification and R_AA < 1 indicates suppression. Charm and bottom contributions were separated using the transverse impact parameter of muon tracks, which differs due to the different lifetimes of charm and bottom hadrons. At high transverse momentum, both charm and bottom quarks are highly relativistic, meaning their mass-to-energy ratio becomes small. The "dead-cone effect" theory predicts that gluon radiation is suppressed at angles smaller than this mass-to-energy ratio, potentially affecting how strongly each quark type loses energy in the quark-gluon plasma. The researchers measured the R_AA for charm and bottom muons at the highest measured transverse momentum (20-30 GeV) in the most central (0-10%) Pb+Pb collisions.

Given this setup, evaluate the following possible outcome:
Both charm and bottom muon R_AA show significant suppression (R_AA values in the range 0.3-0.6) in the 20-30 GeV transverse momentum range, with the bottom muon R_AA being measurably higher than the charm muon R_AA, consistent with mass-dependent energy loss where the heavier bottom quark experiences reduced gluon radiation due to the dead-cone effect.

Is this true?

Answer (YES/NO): NO